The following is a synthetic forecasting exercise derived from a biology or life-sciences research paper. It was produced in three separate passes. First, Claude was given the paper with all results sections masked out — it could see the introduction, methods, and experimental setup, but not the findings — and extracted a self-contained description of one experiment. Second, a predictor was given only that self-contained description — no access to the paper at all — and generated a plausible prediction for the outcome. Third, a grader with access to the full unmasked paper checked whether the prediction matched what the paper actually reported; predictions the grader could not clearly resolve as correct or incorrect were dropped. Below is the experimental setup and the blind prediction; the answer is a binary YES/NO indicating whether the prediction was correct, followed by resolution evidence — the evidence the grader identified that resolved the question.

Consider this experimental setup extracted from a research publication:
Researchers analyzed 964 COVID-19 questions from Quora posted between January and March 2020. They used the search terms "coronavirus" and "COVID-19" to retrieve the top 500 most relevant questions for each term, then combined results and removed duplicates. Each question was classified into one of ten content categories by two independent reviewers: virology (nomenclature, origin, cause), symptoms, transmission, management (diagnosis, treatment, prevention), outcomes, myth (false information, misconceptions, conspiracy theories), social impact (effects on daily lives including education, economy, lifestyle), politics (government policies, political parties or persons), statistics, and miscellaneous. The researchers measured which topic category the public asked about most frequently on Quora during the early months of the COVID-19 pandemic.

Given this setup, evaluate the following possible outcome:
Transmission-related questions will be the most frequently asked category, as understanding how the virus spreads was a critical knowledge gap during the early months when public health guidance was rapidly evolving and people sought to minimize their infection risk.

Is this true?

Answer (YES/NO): NO